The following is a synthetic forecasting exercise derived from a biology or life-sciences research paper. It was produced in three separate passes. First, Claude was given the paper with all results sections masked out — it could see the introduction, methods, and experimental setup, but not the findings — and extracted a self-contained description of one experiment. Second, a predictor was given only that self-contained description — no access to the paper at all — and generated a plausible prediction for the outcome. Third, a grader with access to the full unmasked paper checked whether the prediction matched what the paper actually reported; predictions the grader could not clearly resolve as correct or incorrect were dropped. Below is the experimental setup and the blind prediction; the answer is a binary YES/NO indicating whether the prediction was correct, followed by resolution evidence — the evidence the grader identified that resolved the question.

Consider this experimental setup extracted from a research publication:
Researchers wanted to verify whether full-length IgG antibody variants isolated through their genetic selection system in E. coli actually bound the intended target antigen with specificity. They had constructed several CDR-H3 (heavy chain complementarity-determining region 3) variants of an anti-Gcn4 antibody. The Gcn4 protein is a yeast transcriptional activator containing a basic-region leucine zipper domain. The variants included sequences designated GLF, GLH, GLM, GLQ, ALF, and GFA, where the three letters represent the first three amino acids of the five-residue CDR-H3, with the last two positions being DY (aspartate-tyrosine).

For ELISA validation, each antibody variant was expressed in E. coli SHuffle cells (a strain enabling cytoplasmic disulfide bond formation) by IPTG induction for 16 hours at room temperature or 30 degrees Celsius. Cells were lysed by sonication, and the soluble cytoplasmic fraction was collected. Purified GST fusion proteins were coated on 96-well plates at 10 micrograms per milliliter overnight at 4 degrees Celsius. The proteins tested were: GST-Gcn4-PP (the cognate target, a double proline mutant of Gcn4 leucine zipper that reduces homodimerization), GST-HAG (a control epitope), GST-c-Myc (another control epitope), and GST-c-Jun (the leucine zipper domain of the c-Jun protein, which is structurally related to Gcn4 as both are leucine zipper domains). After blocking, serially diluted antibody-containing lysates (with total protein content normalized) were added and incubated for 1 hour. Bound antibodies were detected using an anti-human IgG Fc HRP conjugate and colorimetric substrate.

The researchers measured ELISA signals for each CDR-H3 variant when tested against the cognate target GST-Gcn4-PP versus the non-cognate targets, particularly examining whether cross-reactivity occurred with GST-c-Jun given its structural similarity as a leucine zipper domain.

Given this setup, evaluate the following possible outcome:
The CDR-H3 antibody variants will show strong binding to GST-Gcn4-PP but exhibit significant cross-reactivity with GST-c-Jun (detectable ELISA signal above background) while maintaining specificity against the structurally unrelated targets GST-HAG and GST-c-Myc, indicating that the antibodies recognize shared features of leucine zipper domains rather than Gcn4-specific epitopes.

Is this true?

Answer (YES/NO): NO